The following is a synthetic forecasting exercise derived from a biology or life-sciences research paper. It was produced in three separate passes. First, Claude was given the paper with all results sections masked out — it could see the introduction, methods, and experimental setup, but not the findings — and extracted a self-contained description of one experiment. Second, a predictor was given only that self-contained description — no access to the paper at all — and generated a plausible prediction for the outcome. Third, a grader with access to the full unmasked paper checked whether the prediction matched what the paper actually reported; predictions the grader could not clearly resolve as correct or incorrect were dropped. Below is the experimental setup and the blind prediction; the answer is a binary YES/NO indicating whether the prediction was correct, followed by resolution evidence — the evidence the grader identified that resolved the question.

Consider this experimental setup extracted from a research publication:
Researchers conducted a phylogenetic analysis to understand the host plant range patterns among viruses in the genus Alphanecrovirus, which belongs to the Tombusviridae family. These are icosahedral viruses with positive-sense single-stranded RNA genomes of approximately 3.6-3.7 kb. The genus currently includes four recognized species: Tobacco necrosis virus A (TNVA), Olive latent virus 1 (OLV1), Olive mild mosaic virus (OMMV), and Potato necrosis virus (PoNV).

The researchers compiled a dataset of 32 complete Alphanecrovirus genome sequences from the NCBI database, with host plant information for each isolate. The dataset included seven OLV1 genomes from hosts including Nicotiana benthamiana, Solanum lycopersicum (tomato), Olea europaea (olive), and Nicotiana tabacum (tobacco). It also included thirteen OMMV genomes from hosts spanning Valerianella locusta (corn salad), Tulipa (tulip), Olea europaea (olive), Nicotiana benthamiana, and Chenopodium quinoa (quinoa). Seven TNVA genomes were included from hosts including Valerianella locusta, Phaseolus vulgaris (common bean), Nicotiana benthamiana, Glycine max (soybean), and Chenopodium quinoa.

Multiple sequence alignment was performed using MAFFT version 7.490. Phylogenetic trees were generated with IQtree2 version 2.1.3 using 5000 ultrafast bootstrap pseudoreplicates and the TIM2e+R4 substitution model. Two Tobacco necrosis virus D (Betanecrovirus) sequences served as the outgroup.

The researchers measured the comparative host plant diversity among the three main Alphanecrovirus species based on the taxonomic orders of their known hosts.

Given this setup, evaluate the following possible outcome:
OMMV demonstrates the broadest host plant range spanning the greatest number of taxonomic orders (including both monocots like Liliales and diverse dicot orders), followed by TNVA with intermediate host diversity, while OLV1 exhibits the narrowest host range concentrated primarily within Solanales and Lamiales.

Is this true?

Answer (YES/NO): NO